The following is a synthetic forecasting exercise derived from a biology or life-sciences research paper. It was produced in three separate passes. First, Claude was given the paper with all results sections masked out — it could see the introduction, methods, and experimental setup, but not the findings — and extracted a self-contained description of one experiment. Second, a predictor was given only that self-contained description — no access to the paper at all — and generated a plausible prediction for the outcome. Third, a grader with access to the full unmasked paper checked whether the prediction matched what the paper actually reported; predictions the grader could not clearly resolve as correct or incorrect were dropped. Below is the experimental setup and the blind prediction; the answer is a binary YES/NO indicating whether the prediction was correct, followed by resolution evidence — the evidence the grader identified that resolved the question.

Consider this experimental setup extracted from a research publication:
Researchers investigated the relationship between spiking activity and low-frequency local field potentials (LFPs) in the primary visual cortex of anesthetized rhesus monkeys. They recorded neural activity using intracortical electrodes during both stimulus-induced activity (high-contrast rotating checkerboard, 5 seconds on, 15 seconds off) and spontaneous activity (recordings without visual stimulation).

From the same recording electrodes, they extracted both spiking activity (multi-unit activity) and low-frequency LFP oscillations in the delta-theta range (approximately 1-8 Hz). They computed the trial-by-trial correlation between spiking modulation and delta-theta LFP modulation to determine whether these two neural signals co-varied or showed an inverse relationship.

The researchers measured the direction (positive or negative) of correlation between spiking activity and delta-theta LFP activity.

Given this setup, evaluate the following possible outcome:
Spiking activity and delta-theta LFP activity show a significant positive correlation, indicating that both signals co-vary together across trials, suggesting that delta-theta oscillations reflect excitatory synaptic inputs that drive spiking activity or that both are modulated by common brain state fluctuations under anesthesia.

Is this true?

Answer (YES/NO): NO